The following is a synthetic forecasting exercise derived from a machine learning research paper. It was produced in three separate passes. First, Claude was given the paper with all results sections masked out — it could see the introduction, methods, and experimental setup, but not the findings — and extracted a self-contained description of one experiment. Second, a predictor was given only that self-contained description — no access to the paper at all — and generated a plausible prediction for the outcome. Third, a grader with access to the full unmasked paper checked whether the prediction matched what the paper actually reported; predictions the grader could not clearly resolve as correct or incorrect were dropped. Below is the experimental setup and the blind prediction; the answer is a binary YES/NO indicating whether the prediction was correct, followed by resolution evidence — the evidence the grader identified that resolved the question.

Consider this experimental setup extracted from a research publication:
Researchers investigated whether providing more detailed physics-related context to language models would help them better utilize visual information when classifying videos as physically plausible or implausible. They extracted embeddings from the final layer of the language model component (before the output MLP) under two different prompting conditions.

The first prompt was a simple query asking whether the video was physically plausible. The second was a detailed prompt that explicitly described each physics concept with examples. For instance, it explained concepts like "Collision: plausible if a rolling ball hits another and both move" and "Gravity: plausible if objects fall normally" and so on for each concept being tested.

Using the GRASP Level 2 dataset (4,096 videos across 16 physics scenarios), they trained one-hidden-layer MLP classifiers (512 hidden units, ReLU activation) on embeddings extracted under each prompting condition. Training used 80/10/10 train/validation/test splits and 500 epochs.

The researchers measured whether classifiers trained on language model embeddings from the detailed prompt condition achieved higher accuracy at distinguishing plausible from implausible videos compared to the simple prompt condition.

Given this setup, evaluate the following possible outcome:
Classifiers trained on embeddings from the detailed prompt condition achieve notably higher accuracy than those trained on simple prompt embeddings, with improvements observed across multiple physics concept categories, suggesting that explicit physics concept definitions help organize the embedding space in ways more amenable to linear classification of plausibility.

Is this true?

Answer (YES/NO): NO